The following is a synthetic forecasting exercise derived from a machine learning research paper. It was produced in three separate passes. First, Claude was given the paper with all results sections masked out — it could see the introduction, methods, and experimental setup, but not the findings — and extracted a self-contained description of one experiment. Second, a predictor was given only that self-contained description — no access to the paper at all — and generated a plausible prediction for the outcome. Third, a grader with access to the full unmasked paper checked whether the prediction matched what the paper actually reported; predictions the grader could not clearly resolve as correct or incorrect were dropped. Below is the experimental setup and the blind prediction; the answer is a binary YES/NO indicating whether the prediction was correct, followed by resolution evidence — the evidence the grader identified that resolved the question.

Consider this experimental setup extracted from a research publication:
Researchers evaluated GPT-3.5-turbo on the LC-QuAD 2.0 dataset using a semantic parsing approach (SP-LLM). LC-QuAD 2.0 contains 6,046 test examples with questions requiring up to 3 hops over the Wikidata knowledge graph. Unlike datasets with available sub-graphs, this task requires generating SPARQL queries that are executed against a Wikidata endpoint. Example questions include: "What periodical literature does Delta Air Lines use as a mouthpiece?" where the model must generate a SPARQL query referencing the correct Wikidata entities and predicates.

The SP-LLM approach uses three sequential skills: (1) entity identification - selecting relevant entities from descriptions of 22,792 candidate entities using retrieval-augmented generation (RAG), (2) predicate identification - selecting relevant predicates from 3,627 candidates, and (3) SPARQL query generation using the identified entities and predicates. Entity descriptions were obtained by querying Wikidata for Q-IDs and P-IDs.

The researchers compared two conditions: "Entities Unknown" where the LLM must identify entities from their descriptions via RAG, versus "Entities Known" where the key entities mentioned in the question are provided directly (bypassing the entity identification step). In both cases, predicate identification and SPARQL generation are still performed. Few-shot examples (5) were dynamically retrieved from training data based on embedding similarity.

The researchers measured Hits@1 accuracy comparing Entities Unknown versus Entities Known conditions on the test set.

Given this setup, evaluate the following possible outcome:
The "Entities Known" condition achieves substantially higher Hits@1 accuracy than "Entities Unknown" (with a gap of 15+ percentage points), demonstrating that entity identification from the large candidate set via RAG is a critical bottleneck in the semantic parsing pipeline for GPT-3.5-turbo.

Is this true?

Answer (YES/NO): YES